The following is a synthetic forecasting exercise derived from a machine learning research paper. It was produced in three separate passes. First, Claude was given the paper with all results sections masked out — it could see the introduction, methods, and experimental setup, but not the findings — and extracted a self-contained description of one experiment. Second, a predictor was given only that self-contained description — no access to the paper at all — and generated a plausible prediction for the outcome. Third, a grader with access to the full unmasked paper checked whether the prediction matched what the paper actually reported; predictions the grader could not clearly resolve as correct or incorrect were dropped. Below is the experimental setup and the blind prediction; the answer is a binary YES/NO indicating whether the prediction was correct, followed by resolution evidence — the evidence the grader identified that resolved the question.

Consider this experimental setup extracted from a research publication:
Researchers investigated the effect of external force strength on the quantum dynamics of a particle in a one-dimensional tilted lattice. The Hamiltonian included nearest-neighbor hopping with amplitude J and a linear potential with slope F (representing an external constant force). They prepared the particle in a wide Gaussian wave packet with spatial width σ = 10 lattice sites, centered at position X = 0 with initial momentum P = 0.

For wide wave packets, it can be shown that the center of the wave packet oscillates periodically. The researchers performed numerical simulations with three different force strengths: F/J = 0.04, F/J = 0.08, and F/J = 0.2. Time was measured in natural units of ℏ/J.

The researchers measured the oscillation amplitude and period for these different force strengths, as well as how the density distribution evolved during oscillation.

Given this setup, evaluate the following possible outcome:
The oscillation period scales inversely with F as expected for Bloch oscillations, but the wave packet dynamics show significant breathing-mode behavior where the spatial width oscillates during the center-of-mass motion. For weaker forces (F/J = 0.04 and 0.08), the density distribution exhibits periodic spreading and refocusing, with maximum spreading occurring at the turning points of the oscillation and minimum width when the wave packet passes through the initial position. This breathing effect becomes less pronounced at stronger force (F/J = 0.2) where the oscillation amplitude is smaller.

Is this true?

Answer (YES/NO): NO